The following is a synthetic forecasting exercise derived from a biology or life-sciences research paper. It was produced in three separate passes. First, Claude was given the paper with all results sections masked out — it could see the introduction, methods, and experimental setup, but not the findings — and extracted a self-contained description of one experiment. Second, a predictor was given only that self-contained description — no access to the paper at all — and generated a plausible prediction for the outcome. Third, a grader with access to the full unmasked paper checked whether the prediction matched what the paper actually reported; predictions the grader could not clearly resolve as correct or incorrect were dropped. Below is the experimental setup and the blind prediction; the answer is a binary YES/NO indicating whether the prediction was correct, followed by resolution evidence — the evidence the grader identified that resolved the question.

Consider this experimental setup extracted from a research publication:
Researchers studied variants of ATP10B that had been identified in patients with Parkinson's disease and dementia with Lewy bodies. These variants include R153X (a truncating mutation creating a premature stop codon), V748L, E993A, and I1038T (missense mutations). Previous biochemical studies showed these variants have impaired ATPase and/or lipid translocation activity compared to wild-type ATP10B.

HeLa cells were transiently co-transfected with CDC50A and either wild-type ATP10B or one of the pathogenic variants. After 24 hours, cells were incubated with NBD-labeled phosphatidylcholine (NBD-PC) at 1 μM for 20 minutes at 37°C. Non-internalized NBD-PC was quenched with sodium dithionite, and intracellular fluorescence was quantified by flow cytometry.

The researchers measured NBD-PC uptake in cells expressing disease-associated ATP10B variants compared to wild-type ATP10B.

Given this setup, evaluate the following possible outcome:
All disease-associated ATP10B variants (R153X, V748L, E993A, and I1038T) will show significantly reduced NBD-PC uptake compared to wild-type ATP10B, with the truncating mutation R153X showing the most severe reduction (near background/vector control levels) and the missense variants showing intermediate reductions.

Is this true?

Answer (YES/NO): NO